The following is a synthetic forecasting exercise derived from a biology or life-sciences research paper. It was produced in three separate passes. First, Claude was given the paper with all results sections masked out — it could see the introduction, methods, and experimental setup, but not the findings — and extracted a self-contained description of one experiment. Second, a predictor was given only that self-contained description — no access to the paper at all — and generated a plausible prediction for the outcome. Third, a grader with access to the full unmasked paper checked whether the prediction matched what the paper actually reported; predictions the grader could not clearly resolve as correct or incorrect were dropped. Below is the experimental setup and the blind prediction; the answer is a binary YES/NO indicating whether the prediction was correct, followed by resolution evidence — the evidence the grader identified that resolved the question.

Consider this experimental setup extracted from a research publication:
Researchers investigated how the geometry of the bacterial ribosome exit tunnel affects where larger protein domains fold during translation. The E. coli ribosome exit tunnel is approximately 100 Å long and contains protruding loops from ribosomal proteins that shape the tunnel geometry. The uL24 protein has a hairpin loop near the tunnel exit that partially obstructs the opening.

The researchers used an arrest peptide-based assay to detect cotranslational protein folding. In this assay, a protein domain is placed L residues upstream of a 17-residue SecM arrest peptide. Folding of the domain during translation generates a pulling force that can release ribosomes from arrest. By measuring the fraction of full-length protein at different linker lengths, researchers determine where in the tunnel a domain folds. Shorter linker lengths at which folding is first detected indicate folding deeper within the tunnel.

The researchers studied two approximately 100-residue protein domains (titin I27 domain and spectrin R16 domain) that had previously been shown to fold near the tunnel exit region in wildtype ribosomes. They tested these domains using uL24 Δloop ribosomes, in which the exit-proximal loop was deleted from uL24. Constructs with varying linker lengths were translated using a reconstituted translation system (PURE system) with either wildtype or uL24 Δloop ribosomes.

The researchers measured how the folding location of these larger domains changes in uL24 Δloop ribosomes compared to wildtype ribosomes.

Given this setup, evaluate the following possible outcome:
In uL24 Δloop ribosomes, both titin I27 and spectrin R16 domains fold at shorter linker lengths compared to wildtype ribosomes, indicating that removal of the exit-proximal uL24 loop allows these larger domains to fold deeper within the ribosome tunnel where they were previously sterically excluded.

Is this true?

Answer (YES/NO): YES